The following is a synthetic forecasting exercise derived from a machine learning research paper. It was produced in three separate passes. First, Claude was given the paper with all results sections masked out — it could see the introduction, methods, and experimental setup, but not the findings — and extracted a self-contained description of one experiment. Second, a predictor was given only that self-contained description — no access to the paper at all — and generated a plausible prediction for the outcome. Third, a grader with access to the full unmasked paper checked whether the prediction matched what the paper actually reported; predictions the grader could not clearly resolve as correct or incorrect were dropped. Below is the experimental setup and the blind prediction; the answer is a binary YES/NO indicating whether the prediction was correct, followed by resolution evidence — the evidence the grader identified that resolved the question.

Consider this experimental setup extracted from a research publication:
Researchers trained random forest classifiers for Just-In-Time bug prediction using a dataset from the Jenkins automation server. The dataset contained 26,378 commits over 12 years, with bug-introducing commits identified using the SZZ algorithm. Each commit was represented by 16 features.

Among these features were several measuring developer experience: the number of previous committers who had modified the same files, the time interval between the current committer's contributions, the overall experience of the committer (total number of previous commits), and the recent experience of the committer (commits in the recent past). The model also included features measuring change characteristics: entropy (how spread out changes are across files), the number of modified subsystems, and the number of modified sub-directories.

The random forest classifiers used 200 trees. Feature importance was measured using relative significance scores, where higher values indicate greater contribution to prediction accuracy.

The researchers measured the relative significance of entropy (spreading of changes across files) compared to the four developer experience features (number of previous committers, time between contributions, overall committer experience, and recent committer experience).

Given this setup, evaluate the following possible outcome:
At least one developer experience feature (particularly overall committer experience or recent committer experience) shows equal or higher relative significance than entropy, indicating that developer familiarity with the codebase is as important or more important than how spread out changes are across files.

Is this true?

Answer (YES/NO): NO